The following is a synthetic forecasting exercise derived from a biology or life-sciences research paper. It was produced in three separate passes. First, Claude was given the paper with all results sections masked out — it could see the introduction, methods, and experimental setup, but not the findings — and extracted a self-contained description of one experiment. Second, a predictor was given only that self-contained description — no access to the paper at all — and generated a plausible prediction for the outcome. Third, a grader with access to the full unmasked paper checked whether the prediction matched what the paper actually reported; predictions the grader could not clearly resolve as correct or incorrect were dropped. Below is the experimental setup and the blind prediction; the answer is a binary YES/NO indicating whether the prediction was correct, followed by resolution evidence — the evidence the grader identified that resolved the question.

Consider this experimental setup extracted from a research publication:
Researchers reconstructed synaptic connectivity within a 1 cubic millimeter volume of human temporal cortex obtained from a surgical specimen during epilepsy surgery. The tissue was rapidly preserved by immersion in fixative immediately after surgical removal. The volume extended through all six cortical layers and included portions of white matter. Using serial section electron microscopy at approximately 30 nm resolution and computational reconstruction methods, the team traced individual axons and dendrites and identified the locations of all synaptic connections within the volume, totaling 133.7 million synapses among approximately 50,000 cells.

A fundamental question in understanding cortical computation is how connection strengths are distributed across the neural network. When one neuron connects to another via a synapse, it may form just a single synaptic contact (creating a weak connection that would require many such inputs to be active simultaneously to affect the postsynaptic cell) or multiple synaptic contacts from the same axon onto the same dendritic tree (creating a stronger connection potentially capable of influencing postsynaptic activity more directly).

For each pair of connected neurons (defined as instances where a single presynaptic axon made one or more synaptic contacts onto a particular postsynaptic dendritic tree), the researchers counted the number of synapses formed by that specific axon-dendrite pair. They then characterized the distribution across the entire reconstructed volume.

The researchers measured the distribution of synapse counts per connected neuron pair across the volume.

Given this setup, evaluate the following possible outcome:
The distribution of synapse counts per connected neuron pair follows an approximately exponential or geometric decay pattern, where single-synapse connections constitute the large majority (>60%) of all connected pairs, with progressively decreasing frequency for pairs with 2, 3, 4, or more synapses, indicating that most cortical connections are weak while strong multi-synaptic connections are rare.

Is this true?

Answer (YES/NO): YES